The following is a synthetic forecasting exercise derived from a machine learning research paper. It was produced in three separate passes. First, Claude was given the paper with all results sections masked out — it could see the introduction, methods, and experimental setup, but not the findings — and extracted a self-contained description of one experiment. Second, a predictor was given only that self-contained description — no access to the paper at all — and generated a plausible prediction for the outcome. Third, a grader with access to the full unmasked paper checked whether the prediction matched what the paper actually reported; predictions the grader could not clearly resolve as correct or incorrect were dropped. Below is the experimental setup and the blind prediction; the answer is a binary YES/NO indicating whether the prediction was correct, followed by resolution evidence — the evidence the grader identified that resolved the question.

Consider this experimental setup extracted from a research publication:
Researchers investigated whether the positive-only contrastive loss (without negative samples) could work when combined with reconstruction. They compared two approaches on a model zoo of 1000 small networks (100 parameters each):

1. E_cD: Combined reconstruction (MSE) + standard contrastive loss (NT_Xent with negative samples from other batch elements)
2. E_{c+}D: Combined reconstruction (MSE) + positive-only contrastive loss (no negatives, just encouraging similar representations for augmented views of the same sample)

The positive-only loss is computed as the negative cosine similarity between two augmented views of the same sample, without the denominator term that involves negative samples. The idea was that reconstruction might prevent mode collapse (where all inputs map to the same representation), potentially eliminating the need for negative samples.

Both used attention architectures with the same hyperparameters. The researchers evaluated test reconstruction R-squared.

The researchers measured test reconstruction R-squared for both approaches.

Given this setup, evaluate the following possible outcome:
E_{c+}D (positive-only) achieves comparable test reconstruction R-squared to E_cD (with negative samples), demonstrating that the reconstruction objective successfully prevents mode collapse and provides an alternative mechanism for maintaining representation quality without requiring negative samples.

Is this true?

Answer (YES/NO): NO